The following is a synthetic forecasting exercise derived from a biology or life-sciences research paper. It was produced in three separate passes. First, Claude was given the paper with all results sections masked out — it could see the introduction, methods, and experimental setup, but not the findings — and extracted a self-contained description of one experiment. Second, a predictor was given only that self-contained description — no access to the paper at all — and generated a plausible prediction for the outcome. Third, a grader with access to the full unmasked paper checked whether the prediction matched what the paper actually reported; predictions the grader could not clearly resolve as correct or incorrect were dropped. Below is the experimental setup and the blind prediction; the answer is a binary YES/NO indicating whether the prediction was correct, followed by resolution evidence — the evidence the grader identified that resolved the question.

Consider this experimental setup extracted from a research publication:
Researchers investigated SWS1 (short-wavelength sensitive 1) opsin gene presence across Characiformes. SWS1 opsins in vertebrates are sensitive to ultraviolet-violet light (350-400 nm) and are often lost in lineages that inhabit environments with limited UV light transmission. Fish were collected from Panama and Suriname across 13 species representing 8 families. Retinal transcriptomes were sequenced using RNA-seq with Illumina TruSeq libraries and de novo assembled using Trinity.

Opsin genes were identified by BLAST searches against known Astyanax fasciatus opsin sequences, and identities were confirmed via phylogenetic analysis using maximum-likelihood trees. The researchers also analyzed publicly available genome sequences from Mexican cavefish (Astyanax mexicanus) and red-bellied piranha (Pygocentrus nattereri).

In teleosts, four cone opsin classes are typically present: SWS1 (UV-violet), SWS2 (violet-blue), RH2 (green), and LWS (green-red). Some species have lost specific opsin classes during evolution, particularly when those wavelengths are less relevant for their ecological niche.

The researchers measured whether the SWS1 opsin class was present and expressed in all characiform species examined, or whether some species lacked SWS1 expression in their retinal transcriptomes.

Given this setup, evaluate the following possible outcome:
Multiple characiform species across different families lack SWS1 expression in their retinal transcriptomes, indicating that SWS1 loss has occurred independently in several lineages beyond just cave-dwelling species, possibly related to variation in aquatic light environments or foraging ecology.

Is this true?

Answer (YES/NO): NO